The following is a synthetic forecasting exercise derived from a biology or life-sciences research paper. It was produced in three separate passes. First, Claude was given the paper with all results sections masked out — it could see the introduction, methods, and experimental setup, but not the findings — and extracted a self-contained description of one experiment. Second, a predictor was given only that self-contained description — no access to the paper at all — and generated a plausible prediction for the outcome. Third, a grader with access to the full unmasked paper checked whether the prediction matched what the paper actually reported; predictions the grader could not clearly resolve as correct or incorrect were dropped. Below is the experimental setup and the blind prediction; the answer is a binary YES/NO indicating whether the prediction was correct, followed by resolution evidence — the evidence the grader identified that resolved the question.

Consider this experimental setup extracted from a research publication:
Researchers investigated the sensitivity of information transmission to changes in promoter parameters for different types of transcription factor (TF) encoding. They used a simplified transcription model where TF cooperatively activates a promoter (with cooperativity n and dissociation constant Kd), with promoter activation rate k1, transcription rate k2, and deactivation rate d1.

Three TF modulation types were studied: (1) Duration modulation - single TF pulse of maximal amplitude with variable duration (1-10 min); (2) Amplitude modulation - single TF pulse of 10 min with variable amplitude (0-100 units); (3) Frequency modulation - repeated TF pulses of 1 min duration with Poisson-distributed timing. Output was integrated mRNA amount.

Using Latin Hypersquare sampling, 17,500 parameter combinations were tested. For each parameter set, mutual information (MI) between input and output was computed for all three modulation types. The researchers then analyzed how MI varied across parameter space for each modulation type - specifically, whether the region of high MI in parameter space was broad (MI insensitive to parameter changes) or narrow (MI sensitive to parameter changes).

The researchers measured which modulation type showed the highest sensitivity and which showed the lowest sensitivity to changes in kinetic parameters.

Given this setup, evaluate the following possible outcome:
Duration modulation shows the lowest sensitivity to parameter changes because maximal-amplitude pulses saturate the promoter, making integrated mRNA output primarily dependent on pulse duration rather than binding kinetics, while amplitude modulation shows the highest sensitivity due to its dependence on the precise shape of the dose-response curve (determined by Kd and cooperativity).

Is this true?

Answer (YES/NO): NO